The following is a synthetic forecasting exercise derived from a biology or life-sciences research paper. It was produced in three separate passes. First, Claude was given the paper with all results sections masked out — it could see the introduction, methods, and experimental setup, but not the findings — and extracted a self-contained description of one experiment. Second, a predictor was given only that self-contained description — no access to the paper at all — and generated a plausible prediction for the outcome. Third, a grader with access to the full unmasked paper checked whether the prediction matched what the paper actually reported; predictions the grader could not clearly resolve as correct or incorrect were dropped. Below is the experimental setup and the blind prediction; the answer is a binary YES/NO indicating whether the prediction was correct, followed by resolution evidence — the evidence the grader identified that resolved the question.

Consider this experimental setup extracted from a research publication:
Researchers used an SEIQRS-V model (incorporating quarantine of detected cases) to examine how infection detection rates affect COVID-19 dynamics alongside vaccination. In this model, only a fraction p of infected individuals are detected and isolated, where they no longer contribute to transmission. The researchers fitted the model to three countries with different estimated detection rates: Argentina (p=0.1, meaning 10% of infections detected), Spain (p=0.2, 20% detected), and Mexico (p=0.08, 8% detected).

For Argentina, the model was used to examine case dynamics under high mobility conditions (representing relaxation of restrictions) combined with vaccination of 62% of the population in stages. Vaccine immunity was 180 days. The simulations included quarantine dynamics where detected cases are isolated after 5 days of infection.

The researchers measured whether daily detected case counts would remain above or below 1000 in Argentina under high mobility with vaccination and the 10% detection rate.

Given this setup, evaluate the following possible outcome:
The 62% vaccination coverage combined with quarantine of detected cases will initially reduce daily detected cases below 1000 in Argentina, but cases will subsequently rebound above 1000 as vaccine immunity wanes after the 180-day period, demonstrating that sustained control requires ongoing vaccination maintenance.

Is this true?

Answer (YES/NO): NO